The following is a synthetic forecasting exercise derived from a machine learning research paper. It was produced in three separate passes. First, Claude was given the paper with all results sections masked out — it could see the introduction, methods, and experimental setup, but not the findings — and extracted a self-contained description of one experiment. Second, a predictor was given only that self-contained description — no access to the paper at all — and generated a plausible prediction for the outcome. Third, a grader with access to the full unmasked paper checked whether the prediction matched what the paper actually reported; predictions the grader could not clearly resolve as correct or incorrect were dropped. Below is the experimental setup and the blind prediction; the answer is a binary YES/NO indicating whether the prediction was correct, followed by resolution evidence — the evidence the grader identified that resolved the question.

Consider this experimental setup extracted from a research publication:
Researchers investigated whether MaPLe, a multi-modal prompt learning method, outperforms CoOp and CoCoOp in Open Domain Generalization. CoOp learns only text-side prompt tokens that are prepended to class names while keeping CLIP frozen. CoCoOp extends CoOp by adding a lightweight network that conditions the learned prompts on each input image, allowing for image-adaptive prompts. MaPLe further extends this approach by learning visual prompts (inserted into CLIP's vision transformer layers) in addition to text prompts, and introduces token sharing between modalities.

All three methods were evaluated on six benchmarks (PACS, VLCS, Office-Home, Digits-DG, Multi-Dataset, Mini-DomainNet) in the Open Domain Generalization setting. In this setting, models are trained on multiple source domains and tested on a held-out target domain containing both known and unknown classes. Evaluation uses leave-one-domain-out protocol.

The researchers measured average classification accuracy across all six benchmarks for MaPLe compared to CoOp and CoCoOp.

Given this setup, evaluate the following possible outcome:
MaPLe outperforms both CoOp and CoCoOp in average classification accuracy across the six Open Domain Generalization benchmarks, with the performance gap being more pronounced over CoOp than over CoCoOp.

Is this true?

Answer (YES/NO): NO